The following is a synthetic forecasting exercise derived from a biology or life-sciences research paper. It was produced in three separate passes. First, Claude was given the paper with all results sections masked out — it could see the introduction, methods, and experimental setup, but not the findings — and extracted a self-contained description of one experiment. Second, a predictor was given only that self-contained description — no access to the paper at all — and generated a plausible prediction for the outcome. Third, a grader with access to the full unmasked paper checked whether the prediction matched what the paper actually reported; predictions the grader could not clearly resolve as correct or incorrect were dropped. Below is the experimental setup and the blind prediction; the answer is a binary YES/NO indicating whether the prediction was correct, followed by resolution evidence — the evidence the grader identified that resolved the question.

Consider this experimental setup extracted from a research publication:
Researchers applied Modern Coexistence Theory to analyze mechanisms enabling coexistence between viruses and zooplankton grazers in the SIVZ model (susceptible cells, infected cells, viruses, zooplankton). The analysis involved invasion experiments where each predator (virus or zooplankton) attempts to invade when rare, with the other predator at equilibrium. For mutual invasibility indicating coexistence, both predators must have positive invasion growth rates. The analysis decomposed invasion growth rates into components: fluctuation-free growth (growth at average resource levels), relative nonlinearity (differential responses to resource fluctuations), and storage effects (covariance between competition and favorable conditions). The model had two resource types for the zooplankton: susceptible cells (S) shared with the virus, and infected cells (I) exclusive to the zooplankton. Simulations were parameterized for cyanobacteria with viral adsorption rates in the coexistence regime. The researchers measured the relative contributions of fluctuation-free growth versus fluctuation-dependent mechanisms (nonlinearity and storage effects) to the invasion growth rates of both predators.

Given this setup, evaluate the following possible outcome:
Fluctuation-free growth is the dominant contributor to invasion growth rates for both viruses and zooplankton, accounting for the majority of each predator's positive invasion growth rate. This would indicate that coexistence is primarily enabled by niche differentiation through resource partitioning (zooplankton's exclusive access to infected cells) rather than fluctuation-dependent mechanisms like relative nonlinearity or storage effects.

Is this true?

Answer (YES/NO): NO